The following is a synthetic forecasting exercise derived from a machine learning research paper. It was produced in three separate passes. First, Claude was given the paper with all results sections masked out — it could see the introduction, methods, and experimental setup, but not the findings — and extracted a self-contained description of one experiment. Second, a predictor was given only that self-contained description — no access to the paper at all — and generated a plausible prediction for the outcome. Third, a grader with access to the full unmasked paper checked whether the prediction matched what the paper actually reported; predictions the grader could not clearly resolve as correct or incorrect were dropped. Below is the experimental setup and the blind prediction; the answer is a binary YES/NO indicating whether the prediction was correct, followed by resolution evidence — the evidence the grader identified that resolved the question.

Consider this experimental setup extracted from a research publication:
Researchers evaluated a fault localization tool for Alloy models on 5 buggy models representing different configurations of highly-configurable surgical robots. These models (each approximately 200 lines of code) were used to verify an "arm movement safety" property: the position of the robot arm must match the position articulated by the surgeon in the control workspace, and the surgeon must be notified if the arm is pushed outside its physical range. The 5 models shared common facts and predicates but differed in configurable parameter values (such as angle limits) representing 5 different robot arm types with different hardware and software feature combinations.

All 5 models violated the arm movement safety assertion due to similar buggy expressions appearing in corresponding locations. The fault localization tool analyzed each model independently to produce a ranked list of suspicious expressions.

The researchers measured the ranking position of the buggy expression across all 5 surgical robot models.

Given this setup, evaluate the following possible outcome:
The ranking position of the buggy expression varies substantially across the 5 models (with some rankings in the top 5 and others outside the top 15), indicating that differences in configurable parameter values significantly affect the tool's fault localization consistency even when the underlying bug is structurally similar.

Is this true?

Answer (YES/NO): NO